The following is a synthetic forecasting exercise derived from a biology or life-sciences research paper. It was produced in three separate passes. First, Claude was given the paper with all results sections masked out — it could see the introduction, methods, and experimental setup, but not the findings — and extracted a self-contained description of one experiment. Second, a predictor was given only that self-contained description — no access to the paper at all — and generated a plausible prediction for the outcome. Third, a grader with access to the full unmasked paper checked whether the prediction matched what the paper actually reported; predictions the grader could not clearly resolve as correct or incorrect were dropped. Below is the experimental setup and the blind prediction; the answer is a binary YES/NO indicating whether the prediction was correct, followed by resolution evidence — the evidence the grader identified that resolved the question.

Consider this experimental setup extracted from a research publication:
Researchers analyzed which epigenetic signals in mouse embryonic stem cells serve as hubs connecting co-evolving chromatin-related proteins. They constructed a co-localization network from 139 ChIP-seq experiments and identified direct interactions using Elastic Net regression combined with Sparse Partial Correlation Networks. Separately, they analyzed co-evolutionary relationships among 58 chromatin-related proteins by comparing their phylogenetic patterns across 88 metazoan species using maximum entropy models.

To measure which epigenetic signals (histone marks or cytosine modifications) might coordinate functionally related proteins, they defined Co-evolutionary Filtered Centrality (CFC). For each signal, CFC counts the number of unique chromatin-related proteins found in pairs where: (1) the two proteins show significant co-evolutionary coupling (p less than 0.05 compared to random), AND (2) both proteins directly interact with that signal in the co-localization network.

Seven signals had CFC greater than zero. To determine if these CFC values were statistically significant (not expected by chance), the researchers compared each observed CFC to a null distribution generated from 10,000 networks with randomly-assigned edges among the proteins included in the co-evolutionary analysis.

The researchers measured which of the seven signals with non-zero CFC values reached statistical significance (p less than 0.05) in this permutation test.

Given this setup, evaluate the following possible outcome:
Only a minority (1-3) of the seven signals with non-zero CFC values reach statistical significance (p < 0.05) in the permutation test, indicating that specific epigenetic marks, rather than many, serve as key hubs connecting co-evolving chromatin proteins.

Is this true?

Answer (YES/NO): YES